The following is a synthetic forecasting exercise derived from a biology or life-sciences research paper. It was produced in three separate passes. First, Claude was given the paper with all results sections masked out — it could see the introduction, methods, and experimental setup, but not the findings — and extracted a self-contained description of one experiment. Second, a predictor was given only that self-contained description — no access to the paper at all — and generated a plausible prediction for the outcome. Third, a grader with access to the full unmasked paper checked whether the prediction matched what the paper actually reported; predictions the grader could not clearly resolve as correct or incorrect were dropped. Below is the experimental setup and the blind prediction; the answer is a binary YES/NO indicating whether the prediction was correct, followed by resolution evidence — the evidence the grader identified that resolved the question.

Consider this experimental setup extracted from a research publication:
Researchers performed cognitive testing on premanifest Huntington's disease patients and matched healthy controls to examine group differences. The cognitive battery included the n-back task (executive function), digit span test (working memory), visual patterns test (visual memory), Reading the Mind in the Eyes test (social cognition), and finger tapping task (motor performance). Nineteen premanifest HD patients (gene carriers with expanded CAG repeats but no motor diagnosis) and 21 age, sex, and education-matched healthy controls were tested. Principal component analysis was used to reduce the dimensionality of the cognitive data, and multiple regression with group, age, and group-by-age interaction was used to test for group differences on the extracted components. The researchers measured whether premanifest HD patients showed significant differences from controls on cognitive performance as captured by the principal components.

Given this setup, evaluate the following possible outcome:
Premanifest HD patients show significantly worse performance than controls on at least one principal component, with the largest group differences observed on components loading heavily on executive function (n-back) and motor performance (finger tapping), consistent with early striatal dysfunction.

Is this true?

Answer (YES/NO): NO